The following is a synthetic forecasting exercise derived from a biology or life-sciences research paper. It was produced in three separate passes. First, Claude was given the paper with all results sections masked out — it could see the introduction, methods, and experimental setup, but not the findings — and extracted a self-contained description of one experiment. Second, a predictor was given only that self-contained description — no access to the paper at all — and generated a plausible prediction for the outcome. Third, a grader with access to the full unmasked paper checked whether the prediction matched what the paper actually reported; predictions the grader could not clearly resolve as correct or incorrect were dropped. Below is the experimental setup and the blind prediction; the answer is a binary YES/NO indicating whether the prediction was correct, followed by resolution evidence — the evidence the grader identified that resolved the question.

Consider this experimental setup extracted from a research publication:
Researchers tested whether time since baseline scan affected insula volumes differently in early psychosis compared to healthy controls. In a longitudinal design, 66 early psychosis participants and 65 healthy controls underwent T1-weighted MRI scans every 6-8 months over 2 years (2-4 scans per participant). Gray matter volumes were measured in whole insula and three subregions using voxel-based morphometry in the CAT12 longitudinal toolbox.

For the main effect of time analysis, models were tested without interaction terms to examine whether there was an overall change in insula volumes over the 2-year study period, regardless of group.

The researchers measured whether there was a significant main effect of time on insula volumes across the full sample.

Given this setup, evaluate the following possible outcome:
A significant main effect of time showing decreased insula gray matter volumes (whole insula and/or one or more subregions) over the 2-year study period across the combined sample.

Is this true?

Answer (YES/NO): YES